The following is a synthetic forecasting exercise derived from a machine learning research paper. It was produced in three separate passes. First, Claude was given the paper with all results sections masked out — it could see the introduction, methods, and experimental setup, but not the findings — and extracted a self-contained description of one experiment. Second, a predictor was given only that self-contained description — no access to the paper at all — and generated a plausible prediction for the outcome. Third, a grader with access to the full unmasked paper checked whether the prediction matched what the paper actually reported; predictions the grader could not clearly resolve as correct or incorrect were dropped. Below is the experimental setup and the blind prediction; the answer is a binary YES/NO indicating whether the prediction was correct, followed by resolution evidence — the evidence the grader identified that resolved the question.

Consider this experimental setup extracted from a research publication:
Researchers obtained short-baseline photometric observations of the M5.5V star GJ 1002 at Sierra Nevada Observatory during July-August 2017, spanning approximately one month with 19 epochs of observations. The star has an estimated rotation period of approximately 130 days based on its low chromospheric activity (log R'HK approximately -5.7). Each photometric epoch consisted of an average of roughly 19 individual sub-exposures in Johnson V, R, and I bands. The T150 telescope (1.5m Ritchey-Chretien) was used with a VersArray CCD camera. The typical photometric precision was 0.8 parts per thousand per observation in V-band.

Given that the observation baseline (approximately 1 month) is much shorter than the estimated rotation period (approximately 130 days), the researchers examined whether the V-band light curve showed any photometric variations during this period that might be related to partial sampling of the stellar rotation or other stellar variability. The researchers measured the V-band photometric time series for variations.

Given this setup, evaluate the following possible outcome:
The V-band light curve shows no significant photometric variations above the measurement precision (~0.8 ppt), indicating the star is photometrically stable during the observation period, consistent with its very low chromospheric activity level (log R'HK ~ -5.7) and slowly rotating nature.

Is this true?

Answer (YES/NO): NO